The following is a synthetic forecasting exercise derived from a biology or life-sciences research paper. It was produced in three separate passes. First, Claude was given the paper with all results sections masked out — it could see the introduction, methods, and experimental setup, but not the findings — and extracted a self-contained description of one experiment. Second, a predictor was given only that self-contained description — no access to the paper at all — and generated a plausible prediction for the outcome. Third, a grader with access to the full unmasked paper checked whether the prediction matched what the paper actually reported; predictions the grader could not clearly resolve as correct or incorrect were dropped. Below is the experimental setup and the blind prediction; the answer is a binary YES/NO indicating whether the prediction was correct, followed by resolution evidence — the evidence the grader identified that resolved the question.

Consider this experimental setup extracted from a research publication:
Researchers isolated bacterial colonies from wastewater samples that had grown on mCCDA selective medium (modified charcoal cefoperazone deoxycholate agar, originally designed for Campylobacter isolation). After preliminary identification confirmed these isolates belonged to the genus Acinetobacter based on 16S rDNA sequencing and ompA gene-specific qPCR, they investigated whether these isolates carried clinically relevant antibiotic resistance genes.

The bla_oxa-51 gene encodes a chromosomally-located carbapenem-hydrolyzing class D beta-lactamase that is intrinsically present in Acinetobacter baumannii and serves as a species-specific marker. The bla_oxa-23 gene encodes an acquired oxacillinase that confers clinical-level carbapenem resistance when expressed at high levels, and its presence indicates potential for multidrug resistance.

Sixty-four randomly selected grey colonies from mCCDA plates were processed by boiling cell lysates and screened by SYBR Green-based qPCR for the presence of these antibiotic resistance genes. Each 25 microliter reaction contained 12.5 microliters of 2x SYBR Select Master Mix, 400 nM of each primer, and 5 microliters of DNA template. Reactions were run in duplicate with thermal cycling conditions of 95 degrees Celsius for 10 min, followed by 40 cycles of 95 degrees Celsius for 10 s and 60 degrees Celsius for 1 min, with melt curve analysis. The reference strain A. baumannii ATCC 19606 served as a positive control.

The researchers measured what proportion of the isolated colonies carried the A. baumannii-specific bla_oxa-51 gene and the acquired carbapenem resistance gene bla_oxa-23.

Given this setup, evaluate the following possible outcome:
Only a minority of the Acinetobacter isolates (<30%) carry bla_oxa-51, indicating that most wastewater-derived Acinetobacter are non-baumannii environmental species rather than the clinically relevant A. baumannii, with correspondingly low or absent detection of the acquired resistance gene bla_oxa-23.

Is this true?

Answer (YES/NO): NO